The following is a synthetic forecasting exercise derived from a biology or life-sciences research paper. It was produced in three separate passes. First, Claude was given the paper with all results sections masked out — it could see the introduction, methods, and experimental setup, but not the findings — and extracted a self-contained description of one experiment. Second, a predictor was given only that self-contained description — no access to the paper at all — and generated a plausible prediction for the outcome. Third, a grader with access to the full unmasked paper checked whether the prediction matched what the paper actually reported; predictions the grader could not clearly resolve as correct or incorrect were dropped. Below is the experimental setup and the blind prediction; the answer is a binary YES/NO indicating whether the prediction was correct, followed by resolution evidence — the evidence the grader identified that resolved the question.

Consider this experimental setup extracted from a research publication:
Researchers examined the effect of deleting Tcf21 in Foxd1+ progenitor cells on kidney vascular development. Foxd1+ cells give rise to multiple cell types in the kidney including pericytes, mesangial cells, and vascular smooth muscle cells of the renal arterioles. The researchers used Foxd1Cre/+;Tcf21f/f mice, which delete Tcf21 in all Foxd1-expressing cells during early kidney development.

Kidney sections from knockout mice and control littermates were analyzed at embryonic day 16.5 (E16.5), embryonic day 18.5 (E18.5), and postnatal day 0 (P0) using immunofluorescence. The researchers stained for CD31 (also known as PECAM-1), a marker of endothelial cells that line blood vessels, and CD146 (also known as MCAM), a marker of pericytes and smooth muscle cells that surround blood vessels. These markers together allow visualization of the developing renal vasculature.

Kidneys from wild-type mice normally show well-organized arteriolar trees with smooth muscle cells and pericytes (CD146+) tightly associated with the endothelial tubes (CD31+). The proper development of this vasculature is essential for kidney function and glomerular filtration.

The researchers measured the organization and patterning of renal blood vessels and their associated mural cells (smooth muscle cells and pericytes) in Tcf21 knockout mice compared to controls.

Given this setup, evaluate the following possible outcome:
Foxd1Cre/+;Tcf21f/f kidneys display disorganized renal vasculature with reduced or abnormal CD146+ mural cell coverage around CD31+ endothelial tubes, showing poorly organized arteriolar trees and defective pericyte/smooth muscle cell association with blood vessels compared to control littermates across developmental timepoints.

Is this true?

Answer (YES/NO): YES